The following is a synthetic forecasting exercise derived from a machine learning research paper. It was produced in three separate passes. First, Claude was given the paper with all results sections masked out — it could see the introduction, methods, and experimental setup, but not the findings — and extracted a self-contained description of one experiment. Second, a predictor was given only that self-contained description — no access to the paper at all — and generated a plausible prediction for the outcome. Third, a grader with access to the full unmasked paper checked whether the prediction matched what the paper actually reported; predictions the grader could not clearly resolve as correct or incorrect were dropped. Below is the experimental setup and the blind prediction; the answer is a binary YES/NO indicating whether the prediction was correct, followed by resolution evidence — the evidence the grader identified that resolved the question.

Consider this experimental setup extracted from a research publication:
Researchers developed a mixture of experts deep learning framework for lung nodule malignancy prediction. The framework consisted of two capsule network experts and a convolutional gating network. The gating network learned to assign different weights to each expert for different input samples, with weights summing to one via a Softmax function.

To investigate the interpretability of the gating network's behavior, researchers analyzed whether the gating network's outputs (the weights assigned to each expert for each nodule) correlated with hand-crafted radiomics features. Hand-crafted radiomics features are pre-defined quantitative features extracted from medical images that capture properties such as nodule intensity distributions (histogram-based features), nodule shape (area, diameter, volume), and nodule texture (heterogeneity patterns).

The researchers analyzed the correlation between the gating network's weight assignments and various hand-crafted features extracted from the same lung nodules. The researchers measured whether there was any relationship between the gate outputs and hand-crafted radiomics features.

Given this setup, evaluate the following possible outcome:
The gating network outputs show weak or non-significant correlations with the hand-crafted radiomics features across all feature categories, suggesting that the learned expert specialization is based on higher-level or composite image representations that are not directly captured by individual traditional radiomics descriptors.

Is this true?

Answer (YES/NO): NO